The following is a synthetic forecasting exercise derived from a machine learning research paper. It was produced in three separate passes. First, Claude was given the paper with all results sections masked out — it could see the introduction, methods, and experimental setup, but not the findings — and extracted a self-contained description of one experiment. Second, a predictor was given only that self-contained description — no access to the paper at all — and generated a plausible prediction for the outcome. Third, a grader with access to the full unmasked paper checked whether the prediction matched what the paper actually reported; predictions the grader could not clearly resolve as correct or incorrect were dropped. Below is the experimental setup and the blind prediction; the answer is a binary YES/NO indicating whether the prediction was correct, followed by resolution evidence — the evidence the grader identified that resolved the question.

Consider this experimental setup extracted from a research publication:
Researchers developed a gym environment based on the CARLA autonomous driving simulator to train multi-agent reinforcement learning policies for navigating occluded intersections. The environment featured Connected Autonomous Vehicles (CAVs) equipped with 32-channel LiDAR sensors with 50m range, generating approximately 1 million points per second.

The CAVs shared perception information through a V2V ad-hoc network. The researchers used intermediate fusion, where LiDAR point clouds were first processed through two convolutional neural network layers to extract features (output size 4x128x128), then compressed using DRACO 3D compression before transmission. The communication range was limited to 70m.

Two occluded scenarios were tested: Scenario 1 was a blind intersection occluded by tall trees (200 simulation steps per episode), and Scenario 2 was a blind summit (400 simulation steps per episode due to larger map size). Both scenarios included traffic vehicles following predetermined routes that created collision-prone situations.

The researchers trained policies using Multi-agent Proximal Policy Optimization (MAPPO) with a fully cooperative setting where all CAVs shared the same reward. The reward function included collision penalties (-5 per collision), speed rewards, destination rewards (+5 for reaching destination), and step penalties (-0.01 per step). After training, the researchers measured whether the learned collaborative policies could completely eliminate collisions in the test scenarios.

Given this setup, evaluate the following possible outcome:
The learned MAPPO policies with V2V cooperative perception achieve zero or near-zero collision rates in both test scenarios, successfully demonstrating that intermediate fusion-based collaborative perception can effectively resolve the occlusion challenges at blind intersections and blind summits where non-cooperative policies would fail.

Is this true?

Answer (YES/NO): NO